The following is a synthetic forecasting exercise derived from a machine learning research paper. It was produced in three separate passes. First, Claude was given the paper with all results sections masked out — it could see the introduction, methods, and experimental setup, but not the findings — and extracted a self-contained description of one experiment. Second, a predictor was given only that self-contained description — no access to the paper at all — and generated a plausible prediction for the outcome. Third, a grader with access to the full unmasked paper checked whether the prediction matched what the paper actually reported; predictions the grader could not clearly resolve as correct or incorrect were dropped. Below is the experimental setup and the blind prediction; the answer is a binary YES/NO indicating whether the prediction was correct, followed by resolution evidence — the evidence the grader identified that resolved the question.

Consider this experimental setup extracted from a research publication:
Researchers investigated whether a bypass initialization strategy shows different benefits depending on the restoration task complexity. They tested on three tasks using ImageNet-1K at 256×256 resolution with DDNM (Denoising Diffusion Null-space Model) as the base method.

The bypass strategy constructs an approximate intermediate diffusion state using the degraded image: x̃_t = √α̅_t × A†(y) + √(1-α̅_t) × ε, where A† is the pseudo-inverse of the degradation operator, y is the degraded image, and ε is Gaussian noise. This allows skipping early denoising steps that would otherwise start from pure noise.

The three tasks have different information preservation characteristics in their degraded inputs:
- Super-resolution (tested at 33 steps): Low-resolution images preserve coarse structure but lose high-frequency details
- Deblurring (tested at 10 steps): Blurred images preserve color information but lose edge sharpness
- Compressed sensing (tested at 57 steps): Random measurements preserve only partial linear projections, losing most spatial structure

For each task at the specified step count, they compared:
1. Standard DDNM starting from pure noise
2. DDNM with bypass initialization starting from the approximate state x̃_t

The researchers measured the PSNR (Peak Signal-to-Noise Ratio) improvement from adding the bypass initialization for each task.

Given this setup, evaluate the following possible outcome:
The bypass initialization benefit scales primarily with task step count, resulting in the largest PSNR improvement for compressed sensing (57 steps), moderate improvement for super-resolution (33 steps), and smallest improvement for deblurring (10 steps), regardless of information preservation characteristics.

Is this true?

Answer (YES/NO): NO